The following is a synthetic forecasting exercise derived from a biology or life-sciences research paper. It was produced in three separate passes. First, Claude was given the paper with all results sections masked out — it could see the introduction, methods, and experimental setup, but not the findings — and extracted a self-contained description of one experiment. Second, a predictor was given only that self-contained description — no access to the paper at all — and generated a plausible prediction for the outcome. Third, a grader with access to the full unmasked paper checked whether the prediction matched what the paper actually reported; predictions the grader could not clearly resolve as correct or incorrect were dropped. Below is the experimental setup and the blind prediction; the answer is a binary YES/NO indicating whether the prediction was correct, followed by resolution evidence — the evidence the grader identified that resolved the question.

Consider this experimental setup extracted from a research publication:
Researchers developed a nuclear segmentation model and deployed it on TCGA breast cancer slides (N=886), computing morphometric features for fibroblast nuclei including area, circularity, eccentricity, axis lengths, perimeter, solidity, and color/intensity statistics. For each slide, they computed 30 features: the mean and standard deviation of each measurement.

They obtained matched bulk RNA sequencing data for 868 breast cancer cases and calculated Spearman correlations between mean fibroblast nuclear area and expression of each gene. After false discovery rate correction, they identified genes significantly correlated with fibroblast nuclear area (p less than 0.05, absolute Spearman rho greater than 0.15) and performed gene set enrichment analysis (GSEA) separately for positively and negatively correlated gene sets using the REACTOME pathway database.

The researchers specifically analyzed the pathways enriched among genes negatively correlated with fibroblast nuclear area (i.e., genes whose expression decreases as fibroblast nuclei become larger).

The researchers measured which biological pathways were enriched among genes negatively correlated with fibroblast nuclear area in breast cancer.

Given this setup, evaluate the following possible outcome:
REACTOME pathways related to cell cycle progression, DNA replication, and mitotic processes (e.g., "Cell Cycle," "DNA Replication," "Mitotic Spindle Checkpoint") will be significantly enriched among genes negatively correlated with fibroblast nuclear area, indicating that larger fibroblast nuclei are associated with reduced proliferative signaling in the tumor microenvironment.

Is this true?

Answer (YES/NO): NO